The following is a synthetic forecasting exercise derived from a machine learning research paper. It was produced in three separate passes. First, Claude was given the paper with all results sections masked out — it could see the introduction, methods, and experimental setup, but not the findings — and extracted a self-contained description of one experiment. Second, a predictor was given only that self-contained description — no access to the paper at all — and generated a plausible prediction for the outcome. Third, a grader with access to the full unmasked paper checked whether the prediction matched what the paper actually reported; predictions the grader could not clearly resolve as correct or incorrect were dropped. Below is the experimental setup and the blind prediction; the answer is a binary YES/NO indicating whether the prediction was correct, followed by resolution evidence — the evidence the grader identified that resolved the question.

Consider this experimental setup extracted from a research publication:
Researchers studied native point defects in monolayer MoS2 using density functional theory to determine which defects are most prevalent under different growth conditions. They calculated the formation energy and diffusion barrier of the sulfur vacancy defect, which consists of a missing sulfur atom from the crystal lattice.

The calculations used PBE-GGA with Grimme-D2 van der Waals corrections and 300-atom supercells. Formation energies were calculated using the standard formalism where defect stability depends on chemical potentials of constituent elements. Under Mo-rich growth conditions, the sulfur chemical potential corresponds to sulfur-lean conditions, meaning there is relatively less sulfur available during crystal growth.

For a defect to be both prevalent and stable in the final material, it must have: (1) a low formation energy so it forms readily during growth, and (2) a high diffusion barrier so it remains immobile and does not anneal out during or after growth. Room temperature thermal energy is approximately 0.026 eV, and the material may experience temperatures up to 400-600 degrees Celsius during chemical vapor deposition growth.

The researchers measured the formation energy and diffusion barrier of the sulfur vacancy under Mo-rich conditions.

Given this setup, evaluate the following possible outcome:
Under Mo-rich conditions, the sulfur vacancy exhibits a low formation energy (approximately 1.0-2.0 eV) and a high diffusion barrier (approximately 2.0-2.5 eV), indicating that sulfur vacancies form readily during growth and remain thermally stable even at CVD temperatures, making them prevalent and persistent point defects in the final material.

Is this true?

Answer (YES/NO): YES